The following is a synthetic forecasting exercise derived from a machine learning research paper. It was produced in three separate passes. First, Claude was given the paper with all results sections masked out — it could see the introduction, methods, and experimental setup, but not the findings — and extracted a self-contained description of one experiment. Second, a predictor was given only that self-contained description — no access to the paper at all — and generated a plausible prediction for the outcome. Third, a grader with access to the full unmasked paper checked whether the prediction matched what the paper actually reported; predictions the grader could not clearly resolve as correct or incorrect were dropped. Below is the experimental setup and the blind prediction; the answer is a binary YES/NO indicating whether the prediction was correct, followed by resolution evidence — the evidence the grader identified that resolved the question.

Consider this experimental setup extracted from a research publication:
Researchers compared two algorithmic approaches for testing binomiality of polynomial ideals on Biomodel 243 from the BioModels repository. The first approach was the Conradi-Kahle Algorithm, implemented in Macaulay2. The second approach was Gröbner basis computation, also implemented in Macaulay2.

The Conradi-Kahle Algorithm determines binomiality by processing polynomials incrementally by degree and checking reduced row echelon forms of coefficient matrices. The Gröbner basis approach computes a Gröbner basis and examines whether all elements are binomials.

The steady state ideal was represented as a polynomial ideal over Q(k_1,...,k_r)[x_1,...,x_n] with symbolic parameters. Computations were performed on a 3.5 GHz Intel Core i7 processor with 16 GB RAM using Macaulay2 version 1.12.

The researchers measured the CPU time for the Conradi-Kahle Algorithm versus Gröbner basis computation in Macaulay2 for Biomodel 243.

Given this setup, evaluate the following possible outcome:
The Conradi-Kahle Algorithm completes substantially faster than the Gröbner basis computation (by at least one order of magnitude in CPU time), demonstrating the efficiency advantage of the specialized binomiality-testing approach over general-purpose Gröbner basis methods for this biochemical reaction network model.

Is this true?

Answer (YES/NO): NO